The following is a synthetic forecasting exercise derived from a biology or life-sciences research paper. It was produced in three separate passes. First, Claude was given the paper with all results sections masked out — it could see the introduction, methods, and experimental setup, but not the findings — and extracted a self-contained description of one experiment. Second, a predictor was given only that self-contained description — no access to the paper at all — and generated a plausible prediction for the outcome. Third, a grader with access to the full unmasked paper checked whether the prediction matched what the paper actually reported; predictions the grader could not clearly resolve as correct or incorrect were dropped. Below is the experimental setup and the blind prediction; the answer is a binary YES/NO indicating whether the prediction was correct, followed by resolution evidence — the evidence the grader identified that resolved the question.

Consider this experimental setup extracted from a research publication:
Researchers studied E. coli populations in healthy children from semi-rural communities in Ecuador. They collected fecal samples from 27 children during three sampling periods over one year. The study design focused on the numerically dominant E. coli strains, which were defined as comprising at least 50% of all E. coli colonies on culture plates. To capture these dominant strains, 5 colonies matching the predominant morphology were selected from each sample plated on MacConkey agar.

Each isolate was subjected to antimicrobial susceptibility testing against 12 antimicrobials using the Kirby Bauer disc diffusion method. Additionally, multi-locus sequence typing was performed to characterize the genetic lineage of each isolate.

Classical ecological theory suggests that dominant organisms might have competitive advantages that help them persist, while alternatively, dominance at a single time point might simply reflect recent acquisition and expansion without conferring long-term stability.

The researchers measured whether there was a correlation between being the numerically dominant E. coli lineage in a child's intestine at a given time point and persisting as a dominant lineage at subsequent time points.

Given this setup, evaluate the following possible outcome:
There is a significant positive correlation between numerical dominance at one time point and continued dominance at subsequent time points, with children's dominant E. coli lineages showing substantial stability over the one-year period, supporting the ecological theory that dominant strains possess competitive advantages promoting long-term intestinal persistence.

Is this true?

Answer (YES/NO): NO